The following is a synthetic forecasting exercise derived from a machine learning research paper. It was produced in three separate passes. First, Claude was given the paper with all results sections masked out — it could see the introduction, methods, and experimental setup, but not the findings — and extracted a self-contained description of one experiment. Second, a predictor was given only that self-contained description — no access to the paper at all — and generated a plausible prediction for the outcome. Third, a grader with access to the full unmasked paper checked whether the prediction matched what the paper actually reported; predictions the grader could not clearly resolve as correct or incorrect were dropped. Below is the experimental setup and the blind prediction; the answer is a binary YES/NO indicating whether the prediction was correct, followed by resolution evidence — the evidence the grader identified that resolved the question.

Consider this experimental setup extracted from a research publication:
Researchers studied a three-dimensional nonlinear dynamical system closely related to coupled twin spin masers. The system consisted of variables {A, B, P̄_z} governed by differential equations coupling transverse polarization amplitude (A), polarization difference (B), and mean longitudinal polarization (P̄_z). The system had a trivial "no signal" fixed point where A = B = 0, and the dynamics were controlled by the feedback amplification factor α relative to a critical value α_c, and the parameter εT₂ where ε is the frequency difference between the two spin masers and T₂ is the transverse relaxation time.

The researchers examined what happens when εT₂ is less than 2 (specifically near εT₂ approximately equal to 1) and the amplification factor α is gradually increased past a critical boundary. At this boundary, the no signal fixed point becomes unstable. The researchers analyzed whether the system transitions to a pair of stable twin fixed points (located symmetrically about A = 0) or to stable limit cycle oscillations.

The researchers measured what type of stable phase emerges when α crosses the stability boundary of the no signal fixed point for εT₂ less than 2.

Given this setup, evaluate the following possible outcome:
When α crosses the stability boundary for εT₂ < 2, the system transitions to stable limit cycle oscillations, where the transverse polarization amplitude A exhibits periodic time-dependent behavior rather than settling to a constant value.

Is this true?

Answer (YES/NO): NO